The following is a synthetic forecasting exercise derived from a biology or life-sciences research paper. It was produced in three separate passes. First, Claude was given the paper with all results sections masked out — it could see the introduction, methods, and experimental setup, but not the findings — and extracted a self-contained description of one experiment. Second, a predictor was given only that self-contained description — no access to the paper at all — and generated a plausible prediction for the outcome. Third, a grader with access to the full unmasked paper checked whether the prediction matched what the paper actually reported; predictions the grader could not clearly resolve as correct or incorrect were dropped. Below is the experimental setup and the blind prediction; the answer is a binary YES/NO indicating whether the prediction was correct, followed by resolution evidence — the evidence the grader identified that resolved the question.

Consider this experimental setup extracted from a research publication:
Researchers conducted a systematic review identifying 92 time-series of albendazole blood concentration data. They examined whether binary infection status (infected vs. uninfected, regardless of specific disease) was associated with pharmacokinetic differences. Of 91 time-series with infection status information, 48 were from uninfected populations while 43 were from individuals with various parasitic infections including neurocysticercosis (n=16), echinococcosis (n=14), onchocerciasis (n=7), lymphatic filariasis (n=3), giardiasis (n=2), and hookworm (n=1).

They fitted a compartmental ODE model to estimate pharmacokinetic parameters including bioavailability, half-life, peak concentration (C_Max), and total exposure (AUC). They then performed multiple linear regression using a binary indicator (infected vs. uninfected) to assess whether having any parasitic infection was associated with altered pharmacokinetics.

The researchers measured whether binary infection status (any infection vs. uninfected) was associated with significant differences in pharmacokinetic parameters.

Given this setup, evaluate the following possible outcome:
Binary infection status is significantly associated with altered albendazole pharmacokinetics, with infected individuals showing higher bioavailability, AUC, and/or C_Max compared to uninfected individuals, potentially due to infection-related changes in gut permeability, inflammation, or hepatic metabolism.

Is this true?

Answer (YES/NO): NO